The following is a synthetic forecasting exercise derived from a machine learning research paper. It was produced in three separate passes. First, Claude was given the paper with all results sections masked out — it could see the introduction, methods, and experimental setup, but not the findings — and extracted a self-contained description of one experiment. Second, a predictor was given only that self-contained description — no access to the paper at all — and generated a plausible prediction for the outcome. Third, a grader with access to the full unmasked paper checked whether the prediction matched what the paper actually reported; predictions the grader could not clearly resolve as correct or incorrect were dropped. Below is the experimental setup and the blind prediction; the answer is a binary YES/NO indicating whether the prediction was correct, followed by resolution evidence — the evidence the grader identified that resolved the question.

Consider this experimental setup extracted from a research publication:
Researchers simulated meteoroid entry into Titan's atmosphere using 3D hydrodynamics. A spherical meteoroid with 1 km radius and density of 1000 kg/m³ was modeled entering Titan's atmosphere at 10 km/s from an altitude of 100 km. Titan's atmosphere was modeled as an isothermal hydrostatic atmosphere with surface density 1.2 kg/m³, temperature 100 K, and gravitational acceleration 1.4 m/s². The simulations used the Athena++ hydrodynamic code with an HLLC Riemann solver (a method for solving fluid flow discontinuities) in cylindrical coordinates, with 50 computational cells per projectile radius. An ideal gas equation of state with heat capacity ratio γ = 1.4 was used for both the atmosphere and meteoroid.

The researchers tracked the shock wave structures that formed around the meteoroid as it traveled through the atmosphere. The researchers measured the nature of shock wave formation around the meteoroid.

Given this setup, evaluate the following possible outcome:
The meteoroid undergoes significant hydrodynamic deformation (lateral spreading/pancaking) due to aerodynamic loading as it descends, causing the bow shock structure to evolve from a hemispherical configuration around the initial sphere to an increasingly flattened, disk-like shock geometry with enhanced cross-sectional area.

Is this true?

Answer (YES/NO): NO